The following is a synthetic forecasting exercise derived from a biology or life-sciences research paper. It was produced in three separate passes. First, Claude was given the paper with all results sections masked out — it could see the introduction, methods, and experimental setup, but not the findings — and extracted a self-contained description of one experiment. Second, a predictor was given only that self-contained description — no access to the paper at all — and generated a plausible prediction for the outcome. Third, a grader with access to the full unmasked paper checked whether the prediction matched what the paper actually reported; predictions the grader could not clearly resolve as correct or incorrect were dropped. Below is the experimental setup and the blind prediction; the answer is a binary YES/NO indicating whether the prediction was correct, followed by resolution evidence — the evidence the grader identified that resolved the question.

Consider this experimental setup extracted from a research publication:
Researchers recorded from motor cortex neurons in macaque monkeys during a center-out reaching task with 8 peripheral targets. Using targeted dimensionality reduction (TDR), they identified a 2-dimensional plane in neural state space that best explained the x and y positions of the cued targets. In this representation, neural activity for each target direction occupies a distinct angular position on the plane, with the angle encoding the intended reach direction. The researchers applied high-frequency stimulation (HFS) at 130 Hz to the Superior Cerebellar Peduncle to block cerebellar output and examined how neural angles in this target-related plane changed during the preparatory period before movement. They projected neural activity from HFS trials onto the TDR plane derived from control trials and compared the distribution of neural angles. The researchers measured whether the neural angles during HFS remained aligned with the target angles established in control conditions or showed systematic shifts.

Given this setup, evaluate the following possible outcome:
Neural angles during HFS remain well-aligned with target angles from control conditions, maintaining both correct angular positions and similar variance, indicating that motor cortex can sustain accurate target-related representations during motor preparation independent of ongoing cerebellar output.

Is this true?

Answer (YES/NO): NO